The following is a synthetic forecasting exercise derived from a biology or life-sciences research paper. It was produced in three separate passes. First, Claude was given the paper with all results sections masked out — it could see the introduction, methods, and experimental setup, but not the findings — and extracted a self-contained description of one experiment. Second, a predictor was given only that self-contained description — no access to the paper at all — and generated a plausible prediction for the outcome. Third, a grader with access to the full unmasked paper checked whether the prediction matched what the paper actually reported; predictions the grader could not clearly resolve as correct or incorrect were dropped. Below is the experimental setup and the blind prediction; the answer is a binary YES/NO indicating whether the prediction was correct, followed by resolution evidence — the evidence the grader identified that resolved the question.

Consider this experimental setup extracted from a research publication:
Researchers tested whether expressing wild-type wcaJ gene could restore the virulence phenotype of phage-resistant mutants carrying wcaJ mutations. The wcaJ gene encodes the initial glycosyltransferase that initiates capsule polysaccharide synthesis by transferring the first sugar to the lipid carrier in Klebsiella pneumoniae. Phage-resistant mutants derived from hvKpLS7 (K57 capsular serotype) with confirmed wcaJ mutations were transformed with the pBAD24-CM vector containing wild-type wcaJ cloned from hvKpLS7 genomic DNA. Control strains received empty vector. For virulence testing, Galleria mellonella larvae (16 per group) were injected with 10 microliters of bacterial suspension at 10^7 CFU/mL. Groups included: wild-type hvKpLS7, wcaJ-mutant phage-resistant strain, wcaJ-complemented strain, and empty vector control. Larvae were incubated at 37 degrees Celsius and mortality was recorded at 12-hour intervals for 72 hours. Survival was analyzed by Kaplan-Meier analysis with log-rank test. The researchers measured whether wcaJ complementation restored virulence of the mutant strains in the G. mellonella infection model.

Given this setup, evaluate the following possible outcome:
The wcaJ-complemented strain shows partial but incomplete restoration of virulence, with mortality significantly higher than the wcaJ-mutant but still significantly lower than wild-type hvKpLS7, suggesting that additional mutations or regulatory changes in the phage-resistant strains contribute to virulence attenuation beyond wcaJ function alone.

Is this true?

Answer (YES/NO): NO